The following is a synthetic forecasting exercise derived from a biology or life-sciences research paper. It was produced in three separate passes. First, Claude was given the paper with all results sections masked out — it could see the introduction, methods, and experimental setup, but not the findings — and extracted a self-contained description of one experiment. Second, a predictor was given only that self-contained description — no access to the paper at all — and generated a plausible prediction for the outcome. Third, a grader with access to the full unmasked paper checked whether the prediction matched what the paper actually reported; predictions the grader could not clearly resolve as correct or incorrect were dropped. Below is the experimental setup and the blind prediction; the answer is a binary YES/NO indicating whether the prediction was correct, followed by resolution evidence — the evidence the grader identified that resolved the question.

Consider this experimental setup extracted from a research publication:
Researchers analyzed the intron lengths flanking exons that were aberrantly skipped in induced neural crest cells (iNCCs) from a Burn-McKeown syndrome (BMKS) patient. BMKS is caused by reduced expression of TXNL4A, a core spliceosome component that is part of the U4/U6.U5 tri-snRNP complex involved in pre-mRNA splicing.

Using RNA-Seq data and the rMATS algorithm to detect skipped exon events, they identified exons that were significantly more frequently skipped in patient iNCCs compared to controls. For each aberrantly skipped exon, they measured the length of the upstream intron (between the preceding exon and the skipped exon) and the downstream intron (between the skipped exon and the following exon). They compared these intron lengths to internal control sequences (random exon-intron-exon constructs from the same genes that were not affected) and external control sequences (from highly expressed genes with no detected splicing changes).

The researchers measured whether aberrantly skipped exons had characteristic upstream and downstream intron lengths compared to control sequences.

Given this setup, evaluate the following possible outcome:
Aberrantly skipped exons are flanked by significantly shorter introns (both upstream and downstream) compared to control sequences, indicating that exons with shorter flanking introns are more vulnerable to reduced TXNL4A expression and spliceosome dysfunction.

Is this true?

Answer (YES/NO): NO